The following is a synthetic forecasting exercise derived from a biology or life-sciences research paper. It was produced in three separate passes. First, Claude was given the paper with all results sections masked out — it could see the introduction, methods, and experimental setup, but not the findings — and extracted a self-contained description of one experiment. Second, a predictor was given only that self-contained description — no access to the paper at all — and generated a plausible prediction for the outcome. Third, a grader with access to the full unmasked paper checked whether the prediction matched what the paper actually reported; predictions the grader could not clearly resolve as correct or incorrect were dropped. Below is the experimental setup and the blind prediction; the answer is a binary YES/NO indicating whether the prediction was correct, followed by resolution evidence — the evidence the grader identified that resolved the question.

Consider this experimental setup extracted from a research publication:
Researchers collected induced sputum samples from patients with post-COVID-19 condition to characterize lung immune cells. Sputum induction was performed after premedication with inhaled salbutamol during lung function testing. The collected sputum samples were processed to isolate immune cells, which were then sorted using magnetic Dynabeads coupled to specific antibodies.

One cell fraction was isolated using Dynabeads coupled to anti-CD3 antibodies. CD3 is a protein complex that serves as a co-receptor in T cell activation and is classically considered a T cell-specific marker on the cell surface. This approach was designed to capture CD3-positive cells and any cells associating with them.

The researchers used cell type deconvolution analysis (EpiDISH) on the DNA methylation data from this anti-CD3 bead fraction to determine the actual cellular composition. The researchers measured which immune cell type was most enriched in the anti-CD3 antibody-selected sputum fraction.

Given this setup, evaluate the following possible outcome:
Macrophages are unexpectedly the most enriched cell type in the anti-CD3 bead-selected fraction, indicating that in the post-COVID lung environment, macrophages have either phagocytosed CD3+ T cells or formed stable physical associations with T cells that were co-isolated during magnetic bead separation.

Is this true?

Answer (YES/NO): NO